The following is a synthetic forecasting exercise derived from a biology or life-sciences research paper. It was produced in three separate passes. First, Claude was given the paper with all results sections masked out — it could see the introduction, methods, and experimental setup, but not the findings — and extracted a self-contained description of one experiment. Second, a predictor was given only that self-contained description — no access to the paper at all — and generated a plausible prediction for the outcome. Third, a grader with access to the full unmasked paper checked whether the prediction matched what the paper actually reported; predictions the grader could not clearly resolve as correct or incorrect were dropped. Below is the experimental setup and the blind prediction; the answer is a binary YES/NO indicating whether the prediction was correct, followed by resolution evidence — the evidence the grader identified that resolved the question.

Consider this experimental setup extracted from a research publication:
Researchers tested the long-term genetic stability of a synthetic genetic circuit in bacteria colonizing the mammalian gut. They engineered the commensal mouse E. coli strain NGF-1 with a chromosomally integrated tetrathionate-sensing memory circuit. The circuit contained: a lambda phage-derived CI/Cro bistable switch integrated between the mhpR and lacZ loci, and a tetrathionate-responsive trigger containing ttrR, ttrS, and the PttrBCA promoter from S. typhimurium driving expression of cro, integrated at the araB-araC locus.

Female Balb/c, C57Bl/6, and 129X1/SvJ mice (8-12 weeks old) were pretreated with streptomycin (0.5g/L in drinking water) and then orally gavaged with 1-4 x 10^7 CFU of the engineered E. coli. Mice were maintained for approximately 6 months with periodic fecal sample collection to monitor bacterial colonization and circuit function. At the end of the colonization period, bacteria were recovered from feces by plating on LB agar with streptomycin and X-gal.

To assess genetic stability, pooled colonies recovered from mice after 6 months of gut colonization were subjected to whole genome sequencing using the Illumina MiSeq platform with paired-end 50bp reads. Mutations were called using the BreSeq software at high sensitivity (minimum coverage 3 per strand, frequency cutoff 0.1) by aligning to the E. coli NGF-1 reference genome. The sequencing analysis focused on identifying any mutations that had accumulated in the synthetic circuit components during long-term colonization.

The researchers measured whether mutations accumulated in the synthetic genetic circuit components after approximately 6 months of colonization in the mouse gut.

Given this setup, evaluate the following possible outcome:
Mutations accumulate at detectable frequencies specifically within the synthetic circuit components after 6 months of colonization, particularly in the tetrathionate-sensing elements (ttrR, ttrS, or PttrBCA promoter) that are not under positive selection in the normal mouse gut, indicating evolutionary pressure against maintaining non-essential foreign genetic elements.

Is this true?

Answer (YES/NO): NO